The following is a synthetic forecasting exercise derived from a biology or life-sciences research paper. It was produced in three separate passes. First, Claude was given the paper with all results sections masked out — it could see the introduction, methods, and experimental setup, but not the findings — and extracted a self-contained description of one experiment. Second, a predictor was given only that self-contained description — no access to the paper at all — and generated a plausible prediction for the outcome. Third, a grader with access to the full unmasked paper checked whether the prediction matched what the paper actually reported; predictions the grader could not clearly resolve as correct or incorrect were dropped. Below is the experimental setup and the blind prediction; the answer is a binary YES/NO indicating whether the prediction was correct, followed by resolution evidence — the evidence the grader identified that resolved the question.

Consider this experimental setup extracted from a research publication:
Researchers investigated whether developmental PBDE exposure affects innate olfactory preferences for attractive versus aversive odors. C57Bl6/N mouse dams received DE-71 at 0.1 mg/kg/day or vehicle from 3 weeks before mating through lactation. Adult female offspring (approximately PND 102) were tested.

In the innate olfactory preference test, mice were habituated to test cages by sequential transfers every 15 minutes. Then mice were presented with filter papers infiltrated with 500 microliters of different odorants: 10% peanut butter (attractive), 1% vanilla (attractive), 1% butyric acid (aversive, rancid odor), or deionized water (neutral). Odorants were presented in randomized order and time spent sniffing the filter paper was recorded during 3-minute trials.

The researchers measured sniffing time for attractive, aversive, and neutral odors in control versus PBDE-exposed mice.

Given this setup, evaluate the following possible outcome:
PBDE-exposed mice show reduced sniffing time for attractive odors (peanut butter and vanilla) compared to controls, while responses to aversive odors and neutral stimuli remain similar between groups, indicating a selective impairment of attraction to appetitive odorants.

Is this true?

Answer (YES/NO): NO